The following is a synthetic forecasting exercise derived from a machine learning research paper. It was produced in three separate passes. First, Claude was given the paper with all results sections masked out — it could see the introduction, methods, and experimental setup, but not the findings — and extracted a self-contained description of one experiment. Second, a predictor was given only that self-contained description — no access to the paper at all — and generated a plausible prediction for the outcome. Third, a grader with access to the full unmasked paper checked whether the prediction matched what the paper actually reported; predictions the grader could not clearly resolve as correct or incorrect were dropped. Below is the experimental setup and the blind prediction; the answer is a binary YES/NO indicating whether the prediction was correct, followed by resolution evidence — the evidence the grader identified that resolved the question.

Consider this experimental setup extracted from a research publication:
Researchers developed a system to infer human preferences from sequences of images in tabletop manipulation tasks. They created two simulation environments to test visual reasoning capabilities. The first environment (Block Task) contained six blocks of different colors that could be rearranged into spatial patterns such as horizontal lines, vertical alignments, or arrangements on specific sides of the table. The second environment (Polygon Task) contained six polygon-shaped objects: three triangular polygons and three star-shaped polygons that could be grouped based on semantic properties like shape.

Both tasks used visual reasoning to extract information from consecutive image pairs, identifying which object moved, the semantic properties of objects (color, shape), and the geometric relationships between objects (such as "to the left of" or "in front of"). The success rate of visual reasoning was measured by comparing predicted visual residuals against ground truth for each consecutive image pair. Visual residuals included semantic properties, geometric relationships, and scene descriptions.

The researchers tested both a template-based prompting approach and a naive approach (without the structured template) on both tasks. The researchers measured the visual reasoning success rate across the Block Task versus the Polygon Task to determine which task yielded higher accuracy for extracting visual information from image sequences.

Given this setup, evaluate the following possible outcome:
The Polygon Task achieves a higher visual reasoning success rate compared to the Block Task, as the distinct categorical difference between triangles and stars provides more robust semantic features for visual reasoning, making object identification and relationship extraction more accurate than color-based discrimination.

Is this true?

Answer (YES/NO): YES